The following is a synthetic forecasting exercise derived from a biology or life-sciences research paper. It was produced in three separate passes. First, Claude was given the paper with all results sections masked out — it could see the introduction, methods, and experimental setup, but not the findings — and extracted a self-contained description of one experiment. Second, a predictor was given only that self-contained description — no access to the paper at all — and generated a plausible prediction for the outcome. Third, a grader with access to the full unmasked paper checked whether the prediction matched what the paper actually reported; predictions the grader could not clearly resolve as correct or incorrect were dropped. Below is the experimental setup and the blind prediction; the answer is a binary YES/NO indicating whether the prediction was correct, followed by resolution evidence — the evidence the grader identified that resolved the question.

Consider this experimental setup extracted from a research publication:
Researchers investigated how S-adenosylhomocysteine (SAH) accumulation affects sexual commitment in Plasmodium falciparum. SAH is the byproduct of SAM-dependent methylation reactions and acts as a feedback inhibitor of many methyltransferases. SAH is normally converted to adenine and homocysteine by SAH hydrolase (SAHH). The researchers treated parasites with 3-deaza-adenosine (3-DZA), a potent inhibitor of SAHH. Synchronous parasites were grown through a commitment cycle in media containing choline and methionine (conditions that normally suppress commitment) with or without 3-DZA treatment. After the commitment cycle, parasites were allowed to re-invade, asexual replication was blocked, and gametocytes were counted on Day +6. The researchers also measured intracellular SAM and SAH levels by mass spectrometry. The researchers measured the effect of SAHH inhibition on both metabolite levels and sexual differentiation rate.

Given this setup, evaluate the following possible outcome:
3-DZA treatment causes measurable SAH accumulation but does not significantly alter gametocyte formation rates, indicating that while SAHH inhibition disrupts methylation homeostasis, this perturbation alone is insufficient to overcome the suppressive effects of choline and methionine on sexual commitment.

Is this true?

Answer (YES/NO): NO